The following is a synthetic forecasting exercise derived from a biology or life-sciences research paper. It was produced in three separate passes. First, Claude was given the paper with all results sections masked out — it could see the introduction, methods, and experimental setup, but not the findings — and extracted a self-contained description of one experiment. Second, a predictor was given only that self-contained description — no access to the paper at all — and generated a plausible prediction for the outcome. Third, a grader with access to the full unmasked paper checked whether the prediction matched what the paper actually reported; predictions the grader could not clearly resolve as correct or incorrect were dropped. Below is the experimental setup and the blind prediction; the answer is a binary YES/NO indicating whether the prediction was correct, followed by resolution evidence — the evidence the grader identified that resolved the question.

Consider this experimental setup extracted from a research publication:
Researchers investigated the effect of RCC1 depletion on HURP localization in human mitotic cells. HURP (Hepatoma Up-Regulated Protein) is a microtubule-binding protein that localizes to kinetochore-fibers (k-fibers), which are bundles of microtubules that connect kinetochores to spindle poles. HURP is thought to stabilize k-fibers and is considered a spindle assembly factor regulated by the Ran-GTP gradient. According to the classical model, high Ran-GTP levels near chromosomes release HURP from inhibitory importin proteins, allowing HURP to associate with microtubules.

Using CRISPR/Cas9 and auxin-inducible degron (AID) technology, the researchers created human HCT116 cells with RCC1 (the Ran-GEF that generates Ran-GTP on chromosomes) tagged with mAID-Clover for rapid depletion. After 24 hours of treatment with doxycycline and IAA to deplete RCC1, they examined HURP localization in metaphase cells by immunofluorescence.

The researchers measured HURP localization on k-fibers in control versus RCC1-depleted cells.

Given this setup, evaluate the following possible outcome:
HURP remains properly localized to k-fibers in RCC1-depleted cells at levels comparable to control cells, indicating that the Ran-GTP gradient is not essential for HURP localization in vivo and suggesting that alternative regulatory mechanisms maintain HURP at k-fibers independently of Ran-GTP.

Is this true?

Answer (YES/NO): NO